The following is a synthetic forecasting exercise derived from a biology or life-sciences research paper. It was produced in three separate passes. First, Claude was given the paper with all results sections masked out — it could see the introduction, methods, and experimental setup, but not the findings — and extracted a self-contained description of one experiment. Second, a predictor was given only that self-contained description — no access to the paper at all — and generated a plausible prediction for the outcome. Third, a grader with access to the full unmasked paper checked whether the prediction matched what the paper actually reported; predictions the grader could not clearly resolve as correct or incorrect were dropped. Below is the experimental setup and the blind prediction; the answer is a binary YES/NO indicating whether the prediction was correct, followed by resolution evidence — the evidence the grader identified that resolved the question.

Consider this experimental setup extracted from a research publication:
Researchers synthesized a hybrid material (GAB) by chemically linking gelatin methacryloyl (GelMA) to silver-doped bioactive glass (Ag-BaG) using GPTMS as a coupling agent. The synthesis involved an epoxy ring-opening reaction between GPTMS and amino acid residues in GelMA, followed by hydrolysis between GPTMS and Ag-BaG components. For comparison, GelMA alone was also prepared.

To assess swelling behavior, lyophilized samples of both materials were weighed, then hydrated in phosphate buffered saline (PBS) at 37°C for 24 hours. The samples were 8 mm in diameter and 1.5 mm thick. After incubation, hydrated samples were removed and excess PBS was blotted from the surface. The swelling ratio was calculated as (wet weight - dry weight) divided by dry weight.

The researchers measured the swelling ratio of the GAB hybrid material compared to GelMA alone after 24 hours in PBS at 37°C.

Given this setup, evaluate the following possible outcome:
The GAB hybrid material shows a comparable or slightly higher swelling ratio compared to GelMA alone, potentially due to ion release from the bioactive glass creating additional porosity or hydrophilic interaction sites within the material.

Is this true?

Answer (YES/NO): NO